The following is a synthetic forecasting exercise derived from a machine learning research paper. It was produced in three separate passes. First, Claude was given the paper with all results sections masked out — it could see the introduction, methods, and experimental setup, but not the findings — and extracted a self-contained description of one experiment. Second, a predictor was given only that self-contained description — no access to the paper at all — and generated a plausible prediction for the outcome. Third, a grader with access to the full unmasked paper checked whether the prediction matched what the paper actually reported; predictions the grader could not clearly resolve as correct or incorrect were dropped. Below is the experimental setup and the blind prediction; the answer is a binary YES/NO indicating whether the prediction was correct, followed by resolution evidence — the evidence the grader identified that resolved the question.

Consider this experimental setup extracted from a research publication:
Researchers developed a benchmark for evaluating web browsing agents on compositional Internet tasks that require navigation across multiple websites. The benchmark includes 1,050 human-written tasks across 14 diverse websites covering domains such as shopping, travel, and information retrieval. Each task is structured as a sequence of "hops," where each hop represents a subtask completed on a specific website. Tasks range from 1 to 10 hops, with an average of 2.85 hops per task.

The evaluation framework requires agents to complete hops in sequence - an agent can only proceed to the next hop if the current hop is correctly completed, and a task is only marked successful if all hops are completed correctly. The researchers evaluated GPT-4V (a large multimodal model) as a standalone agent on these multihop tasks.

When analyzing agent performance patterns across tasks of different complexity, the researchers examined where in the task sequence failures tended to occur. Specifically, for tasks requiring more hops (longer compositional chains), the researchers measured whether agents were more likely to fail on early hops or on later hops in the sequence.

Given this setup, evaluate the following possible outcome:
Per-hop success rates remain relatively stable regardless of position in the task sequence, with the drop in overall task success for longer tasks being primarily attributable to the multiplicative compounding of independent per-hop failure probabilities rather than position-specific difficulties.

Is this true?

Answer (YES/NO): NO